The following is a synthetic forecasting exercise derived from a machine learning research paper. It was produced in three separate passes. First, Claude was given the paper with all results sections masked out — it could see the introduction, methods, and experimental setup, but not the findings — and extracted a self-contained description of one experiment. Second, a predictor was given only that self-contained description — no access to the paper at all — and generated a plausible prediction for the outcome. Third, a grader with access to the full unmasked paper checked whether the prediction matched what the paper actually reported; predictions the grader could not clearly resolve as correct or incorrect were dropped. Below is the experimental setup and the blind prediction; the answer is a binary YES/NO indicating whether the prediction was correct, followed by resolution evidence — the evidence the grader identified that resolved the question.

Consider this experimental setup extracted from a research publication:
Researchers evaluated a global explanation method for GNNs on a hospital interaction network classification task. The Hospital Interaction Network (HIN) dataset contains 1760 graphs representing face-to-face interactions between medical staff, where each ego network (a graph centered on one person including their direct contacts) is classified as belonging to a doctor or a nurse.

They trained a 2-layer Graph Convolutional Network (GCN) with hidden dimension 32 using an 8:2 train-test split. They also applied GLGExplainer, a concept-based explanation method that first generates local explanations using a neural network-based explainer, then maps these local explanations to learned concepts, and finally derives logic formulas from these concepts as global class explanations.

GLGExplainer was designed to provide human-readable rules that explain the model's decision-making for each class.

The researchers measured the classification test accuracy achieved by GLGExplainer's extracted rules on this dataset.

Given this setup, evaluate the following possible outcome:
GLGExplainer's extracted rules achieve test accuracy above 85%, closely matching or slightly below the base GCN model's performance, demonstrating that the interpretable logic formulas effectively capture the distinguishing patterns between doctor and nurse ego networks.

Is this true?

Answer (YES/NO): NO